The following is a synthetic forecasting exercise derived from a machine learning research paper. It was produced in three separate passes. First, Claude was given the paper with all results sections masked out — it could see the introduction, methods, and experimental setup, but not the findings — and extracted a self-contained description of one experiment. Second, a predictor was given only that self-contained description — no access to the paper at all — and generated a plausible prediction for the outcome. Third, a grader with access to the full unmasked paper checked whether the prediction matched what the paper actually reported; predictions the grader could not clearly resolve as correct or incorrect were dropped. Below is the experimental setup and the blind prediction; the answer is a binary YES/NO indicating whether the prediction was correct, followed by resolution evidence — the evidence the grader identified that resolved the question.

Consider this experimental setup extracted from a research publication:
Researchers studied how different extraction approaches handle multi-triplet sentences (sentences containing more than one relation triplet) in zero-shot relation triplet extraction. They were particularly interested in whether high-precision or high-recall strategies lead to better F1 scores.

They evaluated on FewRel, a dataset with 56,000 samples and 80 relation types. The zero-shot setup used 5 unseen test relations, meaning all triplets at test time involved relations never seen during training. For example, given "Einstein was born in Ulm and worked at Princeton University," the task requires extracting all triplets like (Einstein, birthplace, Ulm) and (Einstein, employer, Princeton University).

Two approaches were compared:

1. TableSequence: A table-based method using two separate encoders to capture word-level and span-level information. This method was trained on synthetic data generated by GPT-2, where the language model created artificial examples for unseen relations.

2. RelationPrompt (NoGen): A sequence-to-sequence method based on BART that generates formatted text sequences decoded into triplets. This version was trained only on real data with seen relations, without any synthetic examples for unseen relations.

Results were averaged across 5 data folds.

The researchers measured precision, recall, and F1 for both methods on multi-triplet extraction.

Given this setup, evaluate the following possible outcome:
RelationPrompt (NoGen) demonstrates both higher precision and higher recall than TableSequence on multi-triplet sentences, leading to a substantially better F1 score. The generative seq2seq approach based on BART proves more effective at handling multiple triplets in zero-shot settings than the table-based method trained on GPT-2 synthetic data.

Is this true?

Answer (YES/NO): NO